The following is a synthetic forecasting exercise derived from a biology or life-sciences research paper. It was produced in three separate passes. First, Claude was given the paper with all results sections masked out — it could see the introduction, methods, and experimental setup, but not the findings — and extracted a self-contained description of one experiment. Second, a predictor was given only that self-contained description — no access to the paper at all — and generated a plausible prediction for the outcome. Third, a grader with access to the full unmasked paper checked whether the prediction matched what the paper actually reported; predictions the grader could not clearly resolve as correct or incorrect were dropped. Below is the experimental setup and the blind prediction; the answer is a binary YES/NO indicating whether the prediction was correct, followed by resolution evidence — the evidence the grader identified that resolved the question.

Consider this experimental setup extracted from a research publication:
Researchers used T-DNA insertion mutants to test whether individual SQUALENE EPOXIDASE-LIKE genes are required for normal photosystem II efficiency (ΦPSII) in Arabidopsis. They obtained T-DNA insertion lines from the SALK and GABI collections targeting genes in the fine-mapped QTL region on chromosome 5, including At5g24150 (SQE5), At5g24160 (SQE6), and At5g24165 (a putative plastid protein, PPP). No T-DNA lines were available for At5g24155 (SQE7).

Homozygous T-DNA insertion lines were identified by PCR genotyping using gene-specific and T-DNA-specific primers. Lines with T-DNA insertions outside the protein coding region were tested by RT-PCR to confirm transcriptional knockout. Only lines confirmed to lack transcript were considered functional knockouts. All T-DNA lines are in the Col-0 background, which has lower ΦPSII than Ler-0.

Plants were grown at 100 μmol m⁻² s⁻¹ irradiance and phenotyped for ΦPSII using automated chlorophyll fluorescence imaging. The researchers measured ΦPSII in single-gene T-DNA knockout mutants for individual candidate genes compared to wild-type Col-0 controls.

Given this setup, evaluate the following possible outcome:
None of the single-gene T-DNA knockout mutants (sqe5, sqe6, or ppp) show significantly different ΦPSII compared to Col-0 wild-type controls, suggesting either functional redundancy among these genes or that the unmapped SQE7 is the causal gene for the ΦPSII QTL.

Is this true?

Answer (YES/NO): NO